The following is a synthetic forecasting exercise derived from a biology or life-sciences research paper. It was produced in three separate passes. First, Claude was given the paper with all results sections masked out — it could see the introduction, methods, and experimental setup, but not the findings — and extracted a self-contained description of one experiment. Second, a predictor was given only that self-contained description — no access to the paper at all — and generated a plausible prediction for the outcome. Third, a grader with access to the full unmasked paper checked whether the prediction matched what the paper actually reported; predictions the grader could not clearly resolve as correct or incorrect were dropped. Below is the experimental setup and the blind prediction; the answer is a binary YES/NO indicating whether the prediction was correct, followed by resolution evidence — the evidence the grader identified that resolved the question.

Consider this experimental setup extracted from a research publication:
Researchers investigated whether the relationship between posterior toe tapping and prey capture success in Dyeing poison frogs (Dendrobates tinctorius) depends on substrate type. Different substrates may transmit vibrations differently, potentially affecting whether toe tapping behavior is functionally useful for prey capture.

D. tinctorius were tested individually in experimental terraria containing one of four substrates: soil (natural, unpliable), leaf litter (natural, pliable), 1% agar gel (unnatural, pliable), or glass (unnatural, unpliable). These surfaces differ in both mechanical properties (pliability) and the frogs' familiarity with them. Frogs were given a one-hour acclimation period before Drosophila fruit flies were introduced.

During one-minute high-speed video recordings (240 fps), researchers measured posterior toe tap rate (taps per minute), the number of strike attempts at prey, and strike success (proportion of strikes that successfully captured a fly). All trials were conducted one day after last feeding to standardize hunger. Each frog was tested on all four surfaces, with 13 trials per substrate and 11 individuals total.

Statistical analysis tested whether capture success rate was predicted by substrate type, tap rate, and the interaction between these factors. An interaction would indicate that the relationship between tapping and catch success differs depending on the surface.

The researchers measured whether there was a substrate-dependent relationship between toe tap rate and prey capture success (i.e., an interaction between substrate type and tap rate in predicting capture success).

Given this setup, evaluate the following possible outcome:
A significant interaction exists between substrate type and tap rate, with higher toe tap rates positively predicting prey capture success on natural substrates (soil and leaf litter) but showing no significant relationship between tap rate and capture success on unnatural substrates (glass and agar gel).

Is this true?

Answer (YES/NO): NO